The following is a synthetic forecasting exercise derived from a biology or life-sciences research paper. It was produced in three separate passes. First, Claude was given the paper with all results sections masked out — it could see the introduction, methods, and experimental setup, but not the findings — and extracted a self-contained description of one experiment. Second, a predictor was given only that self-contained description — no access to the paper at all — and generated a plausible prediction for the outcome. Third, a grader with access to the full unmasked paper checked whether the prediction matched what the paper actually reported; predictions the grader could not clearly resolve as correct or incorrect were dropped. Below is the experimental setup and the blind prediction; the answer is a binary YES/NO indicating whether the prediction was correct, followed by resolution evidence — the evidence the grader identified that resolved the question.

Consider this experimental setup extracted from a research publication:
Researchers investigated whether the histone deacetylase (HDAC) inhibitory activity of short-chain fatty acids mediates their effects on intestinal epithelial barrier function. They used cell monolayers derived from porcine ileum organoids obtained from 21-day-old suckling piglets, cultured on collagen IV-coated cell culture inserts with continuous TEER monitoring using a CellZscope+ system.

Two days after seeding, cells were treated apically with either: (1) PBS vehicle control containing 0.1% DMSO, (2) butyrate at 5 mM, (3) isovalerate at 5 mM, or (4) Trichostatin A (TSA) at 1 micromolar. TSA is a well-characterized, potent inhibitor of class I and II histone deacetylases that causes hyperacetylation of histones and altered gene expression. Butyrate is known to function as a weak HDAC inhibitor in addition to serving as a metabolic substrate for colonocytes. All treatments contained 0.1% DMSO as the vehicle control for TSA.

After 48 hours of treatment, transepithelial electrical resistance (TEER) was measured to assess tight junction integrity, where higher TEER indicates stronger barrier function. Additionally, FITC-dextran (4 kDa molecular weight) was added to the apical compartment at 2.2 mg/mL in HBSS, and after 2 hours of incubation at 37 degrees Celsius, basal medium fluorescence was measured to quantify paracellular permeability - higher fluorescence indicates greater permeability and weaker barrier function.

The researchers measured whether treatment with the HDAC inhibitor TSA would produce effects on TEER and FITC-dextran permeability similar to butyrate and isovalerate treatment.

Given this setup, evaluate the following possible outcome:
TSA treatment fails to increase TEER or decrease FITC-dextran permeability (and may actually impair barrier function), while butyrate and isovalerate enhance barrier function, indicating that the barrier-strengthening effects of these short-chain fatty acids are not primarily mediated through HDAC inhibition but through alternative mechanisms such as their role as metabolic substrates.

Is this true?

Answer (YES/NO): NO